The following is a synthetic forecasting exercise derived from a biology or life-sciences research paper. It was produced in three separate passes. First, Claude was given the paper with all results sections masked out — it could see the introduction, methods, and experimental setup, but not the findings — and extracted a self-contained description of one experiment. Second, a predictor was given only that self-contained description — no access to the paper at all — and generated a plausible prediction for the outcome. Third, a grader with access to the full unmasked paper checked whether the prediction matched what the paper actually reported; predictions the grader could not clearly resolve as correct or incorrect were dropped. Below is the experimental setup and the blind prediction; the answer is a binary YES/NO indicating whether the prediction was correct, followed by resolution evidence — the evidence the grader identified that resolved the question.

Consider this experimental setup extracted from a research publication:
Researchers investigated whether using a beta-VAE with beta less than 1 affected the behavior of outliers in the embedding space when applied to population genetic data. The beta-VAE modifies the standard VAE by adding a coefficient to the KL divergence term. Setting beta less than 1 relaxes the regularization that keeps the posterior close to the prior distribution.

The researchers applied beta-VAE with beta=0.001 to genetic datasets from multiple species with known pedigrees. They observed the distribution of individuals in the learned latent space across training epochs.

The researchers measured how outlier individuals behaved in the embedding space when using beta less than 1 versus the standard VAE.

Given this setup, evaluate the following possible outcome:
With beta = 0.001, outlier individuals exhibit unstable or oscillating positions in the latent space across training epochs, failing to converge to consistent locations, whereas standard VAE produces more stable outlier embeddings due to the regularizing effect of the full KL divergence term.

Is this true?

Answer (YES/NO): NO